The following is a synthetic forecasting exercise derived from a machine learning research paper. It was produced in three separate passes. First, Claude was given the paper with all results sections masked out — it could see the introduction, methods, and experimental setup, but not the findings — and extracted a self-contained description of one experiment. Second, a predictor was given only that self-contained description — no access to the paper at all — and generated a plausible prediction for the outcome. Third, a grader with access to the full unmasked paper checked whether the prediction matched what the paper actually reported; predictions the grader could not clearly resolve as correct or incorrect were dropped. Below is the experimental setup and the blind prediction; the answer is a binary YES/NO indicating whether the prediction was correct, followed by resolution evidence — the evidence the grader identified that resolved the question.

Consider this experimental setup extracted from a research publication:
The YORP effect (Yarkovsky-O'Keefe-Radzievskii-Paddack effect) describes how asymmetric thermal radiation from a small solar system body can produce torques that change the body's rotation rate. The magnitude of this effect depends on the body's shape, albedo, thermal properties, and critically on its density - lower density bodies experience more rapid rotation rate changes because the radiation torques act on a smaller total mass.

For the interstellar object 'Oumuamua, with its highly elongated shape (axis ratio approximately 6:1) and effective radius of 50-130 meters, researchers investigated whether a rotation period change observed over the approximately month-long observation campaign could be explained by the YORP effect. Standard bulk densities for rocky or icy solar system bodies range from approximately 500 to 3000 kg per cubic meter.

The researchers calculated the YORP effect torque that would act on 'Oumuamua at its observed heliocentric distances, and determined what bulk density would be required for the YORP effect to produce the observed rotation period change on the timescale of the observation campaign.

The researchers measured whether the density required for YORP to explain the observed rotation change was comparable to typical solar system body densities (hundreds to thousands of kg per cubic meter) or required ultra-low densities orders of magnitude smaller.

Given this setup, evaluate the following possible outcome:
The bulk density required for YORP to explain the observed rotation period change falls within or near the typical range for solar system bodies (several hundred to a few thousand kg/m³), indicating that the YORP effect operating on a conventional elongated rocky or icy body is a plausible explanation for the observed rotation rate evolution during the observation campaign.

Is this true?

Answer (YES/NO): NO